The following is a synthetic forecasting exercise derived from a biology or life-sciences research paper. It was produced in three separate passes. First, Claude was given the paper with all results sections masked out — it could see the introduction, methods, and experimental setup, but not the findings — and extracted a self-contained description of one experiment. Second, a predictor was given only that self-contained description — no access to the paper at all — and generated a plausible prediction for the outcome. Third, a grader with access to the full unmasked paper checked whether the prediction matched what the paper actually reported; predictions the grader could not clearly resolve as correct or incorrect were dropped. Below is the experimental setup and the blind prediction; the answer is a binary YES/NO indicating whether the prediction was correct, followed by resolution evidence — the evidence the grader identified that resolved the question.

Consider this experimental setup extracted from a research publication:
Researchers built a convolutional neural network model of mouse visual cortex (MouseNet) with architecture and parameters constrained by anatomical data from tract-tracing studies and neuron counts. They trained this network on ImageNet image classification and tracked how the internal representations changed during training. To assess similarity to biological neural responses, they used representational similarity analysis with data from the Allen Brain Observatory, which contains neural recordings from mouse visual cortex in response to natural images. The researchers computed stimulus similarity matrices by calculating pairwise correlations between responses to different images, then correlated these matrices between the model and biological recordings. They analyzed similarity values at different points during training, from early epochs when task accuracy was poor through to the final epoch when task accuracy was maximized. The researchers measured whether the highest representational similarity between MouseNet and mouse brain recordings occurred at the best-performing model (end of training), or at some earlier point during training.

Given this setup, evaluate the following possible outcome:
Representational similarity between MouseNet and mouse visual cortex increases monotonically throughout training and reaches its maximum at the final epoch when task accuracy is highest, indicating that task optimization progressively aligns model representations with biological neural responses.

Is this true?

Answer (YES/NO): NO